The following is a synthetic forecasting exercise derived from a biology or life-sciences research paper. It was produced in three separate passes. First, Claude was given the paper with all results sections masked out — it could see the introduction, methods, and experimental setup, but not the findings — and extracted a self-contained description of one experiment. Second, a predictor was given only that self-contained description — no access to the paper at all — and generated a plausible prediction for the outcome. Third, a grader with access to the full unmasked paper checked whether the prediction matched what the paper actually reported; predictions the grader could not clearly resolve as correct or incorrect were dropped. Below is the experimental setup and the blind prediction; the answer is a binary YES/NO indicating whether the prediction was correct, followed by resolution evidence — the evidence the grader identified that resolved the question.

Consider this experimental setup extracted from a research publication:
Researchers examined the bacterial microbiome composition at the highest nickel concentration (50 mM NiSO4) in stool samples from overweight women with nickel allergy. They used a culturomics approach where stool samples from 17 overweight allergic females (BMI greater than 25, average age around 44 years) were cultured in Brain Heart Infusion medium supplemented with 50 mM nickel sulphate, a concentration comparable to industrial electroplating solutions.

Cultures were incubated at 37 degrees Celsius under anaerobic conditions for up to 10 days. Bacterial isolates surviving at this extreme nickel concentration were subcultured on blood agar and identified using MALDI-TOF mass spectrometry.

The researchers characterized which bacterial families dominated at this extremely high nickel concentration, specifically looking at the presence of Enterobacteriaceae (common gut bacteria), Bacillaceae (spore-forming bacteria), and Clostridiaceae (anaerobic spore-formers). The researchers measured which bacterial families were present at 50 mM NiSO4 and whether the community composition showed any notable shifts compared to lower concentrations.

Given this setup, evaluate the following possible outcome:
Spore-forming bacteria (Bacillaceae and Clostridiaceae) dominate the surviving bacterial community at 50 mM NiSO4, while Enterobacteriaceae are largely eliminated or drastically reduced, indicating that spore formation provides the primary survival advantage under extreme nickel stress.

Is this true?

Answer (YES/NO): NO